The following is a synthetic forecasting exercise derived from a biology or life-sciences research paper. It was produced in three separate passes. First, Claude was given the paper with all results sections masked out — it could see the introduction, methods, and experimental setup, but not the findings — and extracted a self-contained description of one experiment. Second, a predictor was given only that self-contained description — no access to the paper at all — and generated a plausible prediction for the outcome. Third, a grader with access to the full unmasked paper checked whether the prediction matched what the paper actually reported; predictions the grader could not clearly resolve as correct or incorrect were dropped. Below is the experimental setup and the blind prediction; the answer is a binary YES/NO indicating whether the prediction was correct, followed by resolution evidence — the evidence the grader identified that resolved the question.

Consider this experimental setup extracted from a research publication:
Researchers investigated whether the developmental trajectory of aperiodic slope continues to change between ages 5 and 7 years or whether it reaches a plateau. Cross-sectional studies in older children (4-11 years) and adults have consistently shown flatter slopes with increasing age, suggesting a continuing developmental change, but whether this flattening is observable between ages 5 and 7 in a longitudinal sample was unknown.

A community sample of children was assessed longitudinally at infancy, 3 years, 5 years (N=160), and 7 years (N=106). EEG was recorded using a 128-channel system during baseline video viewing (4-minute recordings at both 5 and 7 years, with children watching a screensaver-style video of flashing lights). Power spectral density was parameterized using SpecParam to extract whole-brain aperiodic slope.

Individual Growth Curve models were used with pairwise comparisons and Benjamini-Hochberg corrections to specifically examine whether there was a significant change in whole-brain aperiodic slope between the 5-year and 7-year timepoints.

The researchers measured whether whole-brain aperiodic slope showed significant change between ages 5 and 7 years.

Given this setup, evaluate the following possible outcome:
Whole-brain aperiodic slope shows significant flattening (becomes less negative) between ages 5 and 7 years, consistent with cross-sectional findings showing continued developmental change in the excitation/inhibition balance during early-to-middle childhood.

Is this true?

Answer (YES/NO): YES